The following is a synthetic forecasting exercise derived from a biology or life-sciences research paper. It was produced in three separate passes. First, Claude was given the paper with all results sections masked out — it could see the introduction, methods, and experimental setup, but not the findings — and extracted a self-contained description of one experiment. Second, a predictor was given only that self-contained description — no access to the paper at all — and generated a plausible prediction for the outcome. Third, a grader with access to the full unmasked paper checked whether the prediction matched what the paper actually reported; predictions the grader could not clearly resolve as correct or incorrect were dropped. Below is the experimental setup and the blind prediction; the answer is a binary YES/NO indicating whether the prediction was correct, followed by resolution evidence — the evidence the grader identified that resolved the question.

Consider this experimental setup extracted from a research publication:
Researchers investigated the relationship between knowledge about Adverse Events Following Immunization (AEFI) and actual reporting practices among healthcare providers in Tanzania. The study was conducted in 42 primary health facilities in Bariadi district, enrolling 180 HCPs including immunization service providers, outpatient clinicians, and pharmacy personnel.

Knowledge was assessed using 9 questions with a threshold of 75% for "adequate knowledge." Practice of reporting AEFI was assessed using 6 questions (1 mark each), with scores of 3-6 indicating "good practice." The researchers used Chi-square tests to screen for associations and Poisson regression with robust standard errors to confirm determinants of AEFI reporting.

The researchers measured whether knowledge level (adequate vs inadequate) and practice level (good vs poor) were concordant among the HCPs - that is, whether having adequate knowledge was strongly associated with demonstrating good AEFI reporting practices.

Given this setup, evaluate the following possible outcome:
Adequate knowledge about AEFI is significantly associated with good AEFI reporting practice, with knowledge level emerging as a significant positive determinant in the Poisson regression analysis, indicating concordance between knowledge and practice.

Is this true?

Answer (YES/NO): YES